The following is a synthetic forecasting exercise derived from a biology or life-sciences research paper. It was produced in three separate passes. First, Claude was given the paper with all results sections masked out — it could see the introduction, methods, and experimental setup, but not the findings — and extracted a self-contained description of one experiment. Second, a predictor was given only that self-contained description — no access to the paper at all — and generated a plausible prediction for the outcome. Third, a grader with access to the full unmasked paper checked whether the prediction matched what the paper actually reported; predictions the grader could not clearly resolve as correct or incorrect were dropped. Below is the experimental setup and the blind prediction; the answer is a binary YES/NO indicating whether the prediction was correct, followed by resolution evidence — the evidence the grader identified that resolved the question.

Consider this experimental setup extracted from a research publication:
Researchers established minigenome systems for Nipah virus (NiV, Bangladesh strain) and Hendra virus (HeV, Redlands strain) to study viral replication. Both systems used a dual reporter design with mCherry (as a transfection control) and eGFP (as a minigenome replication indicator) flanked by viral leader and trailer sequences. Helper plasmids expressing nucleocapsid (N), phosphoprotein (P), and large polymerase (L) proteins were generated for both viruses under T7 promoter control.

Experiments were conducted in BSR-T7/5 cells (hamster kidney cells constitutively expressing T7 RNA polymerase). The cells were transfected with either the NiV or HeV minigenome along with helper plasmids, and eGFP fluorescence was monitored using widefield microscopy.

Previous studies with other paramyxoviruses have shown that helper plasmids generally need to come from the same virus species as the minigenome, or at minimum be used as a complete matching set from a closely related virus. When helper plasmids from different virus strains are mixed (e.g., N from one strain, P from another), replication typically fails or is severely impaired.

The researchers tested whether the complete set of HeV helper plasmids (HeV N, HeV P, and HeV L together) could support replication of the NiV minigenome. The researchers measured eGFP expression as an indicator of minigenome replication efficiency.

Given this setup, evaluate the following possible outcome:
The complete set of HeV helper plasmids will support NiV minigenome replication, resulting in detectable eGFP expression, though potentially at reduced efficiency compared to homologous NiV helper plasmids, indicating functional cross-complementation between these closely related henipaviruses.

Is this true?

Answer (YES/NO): YES